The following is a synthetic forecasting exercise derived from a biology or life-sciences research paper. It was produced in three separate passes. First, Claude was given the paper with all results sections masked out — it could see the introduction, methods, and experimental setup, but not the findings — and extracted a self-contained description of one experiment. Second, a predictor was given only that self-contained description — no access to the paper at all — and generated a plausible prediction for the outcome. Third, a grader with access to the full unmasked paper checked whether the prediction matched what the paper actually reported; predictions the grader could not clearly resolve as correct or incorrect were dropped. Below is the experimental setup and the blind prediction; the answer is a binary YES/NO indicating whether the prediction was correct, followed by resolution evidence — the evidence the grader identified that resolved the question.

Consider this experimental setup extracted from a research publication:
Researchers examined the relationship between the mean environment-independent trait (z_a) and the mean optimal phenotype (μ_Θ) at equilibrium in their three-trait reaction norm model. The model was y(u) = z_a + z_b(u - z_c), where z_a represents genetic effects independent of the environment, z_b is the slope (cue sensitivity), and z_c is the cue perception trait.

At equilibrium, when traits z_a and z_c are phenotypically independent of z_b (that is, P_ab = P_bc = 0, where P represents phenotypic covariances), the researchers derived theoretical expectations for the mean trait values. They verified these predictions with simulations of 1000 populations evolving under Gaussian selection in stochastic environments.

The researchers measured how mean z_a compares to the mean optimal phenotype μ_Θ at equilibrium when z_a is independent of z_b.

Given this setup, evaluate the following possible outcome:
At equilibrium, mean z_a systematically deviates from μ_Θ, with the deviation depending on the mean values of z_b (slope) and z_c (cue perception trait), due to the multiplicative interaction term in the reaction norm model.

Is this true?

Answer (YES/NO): NO